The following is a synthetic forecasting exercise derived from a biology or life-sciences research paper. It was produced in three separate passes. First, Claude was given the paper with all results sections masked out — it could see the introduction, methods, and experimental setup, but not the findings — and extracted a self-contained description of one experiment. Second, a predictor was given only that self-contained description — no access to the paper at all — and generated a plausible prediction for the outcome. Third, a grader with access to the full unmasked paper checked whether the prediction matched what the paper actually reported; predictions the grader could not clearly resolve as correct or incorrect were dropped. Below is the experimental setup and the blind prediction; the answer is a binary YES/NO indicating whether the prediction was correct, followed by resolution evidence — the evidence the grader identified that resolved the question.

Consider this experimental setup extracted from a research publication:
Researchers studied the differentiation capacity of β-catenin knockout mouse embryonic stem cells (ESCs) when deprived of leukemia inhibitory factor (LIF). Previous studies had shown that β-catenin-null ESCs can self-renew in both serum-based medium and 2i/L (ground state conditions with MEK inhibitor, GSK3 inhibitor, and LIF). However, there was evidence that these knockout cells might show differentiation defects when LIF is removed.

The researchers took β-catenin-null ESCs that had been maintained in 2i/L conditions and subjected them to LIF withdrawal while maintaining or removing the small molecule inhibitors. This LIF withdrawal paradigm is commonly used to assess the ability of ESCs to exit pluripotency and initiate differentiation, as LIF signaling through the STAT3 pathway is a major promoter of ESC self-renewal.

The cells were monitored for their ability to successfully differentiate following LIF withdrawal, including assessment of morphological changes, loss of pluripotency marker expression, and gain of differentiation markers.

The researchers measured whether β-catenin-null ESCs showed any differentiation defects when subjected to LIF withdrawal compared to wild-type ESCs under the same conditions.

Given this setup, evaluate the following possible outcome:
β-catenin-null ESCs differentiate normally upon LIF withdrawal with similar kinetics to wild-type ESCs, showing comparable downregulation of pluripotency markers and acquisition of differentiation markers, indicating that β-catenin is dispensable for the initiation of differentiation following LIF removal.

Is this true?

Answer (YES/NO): NO